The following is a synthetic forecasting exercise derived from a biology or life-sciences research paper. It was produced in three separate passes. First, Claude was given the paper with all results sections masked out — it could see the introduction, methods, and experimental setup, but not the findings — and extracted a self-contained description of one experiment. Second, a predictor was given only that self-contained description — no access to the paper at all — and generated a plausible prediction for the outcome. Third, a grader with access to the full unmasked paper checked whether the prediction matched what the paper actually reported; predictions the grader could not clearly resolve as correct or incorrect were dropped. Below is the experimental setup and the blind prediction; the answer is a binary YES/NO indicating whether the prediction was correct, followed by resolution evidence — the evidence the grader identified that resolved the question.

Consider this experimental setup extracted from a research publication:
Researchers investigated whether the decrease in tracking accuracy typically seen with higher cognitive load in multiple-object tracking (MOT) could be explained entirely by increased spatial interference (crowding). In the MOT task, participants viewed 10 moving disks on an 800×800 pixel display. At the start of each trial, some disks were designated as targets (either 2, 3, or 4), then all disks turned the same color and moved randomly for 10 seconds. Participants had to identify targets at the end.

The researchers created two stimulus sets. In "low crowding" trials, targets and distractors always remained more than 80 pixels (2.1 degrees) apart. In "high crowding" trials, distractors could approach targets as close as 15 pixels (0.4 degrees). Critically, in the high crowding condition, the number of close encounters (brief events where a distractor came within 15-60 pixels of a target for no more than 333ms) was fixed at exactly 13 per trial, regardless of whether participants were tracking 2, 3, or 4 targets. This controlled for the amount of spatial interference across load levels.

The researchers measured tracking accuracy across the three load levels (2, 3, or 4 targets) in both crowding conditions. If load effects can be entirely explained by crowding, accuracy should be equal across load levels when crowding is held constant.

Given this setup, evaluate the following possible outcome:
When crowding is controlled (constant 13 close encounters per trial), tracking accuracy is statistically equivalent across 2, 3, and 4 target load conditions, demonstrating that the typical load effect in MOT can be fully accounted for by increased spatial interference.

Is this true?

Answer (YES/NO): NO